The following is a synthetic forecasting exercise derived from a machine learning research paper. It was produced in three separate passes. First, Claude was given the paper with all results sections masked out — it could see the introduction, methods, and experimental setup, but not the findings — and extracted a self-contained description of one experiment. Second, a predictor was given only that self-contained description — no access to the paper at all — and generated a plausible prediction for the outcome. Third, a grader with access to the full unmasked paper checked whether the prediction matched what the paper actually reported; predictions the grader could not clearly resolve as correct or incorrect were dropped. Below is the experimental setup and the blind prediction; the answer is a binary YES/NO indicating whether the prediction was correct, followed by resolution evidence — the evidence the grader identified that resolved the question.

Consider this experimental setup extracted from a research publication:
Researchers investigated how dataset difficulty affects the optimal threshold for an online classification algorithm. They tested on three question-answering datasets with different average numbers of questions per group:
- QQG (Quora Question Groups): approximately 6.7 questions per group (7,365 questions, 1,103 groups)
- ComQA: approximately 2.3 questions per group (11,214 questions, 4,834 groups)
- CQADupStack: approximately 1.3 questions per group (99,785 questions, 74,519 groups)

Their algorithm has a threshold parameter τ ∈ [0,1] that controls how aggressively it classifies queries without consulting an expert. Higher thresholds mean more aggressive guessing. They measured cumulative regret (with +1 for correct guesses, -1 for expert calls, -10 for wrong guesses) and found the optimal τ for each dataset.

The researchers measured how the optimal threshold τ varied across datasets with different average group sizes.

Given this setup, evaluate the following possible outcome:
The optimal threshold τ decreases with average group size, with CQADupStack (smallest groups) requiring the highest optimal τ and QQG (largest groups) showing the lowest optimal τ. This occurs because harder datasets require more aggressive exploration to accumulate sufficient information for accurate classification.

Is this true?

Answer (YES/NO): NO